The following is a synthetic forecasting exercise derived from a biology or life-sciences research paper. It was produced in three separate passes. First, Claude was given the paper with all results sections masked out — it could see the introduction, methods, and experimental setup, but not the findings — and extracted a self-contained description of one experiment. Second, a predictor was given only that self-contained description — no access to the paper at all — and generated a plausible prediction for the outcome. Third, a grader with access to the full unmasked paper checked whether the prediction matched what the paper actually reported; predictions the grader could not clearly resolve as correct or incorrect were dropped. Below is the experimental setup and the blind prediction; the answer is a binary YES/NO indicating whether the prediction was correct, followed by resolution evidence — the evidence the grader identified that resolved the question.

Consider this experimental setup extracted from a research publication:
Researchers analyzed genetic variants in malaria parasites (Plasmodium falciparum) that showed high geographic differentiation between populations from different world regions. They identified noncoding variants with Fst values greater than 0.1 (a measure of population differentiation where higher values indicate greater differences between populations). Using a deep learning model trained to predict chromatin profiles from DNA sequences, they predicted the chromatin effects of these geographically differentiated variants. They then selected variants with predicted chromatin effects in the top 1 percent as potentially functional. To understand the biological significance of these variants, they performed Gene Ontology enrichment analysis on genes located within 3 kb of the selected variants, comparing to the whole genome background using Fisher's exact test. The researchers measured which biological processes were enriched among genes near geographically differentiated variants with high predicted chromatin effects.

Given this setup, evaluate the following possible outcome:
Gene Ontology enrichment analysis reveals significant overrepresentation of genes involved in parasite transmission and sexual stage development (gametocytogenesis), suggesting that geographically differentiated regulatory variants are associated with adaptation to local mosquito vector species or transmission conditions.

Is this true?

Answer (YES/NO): NO